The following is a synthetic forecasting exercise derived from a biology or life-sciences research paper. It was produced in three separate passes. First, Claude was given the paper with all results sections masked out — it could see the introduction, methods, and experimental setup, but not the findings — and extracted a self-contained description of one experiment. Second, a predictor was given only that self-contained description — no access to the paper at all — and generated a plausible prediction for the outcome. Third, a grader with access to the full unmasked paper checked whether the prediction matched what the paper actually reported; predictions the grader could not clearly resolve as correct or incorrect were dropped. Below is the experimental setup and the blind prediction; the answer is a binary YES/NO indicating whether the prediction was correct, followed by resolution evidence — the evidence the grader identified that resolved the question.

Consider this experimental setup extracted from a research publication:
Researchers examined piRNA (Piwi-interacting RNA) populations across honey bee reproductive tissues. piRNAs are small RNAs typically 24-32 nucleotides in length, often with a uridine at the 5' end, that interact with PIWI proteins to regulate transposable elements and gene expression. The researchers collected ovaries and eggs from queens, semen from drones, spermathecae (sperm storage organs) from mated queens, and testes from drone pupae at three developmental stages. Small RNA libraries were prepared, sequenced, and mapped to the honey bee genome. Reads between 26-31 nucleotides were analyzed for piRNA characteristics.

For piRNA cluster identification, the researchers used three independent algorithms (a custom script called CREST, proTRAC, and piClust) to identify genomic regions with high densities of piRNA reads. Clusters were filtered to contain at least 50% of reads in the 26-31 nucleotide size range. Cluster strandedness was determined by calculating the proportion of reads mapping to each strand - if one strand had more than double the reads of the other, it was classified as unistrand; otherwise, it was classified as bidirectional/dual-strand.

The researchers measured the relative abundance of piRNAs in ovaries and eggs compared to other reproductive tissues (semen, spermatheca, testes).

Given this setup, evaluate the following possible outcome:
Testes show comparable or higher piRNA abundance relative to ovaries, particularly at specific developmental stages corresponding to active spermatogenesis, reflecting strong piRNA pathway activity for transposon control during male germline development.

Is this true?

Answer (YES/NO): NO